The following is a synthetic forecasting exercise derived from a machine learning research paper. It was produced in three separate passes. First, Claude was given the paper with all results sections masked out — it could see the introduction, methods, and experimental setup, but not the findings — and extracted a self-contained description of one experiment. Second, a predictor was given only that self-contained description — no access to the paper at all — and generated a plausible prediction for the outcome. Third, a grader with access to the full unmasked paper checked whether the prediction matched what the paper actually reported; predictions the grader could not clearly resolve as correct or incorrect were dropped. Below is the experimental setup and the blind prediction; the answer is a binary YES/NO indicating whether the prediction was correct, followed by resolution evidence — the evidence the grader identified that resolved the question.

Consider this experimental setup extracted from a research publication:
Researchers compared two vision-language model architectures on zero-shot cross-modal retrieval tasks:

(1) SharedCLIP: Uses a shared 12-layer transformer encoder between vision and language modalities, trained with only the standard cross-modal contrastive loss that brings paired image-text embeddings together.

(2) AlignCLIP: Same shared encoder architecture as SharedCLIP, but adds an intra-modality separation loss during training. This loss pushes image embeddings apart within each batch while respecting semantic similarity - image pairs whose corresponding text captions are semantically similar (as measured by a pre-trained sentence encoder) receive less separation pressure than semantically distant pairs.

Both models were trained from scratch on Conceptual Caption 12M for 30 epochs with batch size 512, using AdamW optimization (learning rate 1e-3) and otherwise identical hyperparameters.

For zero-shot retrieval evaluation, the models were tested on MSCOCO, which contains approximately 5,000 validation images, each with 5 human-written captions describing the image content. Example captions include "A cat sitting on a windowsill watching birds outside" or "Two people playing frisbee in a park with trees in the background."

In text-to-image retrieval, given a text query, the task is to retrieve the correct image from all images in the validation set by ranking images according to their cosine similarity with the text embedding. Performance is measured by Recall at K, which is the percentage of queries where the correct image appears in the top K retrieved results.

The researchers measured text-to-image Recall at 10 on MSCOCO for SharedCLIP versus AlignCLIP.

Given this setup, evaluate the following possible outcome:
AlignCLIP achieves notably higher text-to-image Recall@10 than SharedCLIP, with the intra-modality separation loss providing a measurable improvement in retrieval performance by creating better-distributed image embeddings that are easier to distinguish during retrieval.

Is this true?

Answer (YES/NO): NO